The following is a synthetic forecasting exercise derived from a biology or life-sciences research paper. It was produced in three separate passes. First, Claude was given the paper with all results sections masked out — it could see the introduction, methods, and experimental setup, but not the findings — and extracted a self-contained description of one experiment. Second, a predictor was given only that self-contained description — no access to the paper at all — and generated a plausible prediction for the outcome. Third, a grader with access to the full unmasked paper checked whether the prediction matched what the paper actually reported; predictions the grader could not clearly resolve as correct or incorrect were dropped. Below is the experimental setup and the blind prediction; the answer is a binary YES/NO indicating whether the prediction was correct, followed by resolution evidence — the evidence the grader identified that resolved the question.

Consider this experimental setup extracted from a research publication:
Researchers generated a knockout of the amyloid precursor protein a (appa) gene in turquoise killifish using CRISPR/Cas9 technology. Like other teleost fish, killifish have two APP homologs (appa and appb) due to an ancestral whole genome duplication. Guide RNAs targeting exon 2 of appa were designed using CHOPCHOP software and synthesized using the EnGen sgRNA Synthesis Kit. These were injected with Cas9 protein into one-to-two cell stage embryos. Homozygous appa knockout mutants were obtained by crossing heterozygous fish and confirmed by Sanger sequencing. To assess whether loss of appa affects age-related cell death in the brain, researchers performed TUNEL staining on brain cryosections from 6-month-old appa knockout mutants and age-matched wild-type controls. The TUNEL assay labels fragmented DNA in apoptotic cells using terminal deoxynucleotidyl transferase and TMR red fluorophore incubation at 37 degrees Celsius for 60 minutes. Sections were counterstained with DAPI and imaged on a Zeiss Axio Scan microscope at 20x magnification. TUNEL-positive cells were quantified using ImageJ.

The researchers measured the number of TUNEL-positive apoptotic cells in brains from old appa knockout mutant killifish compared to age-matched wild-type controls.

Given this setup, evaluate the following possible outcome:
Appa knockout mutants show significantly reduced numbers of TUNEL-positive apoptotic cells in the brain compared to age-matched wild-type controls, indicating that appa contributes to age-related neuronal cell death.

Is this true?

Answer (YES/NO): YES